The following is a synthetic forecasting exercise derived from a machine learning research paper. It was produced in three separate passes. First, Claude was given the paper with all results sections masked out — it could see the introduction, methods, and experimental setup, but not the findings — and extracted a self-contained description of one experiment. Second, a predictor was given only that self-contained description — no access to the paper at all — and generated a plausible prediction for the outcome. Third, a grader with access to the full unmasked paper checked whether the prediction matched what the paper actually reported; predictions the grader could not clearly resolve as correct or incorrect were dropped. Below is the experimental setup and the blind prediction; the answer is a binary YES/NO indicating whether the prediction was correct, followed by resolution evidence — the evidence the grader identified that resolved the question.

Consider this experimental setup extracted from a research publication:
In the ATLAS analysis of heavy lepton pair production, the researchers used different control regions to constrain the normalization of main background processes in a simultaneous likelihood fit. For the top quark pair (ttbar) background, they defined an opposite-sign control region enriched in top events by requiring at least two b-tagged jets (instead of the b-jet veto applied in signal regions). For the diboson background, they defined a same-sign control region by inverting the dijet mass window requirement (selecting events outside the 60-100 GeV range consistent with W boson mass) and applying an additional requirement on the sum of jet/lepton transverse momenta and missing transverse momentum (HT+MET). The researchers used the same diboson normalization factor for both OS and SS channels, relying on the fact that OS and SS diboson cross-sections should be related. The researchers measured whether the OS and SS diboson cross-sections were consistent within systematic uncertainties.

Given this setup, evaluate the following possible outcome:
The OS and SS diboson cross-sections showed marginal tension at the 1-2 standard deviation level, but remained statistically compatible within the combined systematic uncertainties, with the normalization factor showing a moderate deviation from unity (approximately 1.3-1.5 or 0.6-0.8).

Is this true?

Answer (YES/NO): NO